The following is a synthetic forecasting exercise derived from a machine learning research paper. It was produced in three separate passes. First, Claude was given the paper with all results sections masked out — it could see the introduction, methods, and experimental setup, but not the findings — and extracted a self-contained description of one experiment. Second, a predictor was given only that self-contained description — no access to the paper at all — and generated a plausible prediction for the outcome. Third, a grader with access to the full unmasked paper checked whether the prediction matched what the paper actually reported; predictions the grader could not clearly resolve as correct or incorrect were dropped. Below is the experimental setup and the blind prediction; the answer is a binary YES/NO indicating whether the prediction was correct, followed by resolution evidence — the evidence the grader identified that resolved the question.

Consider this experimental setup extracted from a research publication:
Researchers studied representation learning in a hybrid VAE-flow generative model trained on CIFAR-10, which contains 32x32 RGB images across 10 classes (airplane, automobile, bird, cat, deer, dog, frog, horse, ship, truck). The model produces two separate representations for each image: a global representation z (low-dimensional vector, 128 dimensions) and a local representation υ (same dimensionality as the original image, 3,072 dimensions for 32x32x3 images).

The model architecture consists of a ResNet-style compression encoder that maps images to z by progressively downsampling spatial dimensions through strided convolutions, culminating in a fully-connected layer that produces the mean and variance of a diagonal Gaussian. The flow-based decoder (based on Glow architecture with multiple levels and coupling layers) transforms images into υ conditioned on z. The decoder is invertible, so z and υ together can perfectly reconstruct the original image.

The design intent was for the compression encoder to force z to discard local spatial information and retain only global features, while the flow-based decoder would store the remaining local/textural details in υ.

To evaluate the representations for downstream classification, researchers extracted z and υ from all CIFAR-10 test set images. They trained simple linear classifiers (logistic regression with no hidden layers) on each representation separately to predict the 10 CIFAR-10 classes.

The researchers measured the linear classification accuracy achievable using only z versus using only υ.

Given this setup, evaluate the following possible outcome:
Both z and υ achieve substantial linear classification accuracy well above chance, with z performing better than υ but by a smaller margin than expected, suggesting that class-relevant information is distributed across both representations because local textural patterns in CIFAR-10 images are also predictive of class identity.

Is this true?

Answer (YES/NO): NO